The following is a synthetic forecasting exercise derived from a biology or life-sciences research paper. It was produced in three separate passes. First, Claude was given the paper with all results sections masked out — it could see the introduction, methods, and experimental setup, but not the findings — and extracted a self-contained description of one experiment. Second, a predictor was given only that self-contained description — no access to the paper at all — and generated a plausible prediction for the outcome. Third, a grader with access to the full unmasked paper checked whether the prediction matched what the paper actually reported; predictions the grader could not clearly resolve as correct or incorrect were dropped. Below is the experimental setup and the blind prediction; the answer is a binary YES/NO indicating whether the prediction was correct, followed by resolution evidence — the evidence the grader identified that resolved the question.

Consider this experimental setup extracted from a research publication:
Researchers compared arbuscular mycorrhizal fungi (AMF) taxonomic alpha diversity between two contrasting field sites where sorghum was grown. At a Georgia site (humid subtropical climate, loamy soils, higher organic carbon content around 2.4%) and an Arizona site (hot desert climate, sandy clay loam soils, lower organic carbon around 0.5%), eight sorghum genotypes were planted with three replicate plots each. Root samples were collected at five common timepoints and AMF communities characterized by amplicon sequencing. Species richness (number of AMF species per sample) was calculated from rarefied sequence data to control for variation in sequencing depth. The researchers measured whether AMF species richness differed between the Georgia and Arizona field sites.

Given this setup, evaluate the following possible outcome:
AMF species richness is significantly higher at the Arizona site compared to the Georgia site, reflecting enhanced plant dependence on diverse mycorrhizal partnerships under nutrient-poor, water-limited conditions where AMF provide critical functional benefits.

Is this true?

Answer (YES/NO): NO